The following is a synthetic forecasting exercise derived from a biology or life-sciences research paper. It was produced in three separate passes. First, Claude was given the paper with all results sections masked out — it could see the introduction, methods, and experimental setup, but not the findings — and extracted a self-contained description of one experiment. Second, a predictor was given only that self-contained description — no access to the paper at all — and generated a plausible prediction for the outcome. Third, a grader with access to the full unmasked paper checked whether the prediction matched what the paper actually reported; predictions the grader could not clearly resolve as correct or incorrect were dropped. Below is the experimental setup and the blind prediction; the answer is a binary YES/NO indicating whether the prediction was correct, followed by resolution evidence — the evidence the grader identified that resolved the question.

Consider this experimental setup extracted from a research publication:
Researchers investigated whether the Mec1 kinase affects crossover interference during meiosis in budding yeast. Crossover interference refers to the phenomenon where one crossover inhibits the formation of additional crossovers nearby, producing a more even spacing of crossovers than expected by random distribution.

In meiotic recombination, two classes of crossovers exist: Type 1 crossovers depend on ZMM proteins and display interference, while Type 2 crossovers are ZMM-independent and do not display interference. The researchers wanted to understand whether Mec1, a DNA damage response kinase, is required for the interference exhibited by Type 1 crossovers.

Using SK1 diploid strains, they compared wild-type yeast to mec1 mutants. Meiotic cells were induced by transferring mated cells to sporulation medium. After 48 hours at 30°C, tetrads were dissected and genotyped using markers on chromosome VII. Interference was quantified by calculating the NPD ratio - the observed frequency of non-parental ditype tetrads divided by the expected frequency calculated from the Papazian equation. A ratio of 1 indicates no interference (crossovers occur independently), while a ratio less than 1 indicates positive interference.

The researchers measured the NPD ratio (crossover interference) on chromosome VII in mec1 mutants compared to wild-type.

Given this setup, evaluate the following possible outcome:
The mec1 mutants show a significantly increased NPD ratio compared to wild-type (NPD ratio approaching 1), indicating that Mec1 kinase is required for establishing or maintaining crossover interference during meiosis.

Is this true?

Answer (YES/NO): YES